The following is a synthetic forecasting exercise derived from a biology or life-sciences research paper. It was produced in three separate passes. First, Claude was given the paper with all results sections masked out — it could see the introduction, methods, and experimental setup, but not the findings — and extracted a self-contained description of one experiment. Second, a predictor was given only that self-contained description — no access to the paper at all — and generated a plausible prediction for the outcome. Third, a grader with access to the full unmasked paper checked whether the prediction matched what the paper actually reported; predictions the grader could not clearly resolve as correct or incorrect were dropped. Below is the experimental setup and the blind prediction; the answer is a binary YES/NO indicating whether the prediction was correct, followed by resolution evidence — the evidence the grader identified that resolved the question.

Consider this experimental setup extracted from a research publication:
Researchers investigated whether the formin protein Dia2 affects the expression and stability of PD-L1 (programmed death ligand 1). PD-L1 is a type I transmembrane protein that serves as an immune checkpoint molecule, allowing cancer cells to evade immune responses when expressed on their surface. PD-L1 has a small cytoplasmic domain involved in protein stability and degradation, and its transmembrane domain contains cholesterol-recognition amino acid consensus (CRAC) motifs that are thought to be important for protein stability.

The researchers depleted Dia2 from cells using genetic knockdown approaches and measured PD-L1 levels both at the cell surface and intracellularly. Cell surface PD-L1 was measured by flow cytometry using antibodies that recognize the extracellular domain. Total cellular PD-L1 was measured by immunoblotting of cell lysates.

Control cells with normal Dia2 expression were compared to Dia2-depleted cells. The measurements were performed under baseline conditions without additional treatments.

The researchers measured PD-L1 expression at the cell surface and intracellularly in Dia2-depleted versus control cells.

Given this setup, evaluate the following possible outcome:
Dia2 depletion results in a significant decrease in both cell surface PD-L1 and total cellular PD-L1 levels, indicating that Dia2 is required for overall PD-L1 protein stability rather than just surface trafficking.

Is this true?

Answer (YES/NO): YES